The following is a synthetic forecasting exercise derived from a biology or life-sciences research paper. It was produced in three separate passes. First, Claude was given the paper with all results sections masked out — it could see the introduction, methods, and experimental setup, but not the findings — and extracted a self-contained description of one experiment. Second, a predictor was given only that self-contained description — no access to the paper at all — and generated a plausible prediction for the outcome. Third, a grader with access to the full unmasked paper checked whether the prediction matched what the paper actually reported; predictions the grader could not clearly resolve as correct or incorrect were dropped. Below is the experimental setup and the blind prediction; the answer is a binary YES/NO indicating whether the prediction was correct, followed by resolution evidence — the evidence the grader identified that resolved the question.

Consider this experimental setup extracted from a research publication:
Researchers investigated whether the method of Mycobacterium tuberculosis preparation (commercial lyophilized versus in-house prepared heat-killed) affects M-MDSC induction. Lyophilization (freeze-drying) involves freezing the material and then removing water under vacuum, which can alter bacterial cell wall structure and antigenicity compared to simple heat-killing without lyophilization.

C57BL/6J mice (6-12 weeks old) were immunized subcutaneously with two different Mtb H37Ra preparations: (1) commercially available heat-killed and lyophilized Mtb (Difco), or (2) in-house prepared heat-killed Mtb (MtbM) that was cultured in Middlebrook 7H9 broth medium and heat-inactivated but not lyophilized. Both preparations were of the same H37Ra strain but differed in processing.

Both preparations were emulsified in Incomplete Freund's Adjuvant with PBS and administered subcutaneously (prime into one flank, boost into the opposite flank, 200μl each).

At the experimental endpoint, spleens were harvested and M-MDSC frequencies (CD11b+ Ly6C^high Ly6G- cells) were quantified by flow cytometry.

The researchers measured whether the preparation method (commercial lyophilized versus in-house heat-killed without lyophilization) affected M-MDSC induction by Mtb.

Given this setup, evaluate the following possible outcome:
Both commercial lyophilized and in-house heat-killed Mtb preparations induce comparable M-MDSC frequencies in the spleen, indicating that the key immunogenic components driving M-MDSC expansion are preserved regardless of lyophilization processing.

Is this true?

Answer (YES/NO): YES